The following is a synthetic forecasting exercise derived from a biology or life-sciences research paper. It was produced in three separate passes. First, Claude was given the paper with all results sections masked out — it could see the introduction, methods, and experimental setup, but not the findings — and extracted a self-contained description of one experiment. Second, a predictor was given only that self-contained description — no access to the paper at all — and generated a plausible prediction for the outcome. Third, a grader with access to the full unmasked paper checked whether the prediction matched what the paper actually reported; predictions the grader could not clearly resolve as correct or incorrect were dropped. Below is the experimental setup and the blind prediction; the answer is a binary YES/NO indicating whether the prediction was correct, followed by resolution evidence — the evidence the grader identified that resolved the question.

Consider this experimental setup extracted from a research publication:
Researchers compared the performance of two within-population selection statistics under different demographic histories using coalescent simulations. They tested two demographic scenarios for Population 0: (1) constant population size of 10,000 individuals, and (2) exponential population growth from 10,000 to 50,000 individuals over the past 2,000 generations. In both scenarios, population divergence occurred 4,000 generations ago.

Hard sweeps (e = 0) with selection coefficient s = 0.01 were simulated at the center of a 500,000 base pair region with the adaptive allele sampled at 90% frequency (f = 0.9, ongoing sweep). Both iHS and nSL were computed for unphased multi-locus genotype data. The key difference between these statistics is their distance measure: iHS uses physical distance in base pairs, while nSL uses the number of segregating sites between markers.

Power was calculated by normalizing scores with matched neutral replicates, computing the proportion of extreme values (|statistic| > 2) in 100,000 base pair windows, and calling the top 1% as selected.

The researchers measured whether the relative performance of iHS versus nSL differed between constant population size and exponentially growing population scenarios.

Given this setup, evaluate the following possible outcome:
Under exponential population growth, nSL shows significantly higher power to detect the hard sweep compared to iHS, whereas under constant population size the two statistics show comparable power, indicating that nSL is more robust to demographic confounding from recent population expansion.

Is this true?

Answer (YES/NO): NO